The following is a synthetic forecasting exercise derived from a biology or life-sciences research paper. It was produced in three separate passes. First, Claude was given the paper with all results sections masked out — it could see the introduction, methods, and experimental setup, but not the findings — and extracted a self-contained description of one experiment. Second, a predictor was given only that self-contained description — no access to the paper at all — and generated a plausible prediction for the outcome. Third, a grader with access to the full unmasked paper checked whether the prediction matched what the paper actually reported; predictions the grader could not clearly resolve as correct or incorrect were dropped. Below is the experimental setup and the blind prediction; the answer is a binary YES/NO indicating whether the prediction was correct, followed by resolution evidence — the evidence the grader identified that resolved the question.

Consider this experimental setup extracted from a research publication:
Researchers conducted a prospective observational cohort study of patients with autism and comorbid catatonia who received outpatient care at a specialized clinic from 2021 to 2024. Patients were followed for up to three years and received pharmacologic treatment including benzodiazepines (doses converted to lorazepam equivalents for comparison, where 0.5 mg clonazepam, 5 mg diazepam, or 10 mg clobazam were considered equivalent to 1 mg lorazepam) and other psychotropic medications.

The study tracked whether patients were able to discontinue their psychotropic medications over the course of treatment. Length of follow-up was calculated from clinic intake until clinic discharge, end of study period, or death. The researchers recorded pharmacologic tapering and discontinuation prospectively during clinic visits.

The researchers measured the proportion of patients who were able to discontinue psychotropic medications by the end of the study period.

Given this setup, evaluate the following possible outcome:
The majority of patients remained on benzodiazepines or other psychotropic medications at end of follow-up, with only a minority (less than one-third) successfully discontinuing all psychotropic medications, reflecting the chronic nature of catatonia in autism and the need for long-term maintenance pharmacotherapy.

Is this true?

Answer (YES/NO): YES